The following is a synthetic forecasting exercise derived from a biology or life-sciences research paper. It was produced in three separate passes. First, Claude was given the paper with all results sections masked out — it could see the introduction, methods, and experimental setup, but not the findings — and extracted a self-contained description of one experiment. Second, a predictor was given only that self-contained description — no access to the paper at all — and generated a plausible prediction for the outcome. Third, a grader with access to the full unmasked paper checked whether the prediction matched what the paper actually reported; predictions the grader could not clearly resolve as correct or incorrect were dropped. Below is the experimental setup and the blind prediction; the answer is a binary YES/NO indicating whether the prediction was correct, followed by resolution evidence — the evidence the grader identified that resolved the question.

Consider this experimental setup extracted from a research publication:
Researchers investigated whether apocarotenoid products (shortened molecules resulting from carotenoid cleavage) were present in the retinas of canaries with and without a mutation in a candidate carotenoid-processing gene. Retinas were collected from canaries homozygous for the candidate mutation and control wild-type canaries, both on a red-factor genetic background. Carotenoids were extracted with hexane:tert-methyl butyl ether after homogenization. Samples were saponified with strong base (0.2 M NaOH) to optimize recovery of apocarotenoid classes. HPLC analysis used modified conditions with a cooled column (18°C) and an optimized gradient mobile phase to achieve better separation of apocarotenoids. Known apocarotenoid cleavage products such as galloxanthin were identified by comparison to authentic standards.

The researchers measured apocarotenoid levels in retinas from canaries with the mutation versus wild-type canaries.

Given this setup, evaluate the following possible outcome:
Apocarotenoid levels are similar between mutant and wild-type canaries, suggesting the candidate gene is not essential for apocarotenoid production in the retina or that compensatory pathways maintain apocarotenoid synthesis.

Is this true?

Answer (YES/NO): NO